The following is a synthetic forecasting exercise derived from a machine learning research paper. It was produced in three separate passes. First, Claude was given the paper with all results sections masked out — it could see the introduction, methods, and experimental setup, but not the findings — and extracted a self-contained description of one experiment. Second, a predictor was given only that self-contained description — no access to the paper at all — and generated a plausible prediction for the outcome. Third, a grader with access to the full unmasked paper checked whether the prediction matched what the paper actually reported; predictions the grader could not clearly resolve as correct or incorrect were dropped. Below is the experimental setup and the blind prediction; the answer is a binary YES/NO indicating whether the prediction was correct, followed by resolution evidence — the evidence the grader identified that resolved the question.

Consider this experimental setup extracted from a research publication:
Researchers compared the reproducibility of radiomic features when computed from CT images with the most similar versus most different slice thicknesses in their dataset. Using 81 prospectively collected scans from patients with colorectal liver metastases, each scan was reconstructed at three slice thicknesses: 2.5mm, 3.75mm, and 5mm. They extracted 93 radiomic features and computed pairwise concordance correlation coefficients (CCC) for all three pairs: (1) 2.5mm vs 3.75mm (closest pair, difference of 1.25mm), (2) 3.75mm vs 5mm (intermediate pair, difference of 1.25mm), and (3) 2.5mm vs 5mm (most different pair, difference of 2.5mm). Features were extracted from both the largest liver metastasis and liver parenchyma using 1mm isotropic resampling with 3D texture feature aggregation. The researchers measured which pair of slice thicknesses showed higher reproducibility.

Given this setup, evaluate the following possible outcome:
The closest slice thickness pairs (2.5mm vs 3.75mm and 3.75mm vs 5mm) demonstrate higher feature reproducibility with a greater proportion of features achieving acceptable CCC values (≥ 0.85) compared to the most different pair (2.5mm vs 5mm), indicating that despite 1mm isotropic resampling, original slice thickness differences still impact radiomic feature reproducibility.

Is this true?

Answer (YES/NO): YES